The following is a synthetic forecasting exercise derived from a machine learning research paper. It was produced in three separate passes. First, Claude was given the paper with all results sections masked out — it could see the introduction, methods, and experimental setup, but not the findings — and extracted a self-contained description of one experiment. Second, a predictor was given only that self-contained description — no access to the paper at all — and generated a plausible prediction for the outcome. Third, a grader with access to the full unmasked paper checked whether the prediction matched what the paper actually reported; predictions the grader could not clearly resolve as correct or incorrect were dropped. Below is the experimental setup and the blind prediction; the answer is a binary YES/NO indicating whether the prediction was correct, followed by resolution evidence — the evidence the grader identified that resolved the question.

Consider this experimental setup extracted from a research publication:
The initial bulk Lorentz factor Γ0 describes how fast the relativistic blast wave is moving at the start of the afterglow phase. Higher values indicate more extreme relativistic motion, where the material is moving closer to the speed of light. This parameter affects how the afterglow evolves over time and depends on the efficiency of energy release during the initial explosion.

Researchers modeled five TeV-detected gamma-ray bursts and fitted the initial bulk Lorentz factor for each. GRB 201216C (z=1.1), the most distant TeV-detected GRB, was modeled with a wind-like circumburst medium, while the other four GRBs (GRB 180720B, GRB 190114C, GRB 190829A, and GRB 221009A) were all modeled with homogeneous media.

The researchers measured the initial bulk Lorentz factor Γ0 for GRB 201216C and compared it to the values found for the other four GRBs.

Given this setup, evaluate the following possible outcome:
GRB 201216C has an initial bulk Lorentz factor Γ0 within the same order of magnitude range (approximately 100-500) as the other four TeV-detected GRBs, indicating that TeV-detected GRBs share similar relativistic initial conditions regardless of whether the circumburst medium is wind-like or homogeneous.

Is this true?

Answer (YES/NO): YES